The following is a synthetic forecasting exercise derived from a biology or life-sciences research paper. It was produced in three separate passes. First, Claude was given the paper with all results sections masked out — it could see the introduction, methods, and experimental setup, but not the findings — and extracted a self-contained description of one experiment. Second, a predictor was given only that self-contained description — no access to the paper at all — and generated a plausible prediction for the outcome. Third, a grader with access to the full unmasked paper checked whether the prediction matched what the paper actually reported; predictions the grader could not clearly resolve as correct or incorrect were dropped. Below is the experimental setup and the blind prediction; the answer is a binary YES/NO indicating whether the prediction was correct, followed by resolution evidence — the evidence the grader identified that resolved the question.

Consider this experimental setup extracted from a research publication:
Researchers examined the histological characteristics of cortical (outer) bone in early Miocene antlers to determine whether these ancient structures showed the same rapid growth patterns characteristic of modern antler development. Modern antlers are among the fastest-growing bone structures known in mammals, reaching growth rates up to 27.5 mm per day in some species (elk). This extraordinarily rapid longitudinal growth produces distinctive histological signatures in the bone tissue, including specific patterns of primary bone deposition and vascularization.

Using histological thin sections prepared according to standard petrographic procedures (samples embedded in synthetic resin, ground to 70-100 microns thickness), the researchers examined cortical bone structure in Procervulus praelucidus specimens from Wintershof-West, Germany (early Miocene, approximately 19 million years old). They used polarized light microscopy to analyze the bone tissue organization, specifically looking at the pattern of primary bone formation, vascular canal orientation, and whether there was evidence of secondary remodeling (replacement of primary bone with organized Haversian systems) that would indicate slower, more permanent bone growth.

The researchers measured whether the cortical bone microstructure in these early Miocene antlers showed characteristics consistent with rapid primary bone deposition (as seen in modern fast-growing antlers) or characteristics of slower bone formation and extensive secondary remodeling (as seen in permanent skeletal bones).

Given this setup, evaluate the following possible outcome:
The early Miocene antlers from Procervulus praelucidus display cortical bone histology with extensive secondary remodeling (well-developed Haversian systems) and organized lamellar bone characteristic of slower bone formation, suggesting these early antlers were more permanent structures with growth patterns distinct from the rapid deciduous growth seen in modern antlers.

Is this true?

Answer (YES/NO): NO